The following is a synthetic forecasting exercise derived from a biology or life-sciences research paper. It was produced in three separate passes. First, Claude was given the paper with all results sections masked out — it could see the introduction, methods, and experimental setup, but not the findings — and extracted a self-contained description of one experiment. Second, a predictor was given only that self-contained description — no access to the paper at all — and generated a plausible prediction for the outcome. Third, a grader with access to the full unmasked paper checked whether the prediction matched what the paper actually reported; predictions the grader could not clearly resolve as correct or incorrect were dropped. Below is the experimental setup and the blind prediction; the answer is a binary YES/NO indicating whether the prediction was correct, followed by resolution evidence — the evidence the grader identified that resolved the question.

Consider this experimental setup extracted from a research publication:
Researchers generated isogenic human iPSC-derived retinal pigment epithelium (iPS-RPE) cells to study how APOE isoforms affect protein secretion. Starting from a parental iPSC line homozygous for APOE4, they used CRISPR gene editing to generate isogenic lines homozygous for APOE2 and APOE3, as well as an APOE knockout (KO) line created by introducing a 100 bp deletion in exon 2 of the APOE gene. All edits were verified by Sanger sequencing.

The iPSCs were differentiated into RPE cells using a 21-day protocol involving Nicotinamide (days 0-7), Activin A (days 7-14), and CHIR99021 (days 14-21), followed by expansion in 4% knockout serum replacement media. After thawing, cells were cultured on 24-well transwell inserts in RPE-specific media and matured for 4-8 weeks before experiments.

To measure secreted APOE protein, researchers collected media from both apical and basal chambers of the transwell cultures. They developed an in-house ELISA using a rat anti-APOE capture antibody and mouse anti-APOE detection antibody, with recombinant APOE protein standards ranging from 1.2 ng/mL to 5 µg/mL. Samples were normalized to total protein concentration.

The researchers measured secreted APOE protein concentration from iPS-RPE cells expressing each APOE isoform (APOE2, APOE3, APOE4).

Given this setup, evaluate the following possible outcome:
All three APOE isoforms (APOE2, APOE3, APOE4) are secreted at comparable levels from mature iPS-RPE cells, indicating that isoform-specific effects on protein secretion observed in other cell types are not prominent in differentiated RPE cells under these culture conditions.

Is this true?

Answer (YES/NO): NO